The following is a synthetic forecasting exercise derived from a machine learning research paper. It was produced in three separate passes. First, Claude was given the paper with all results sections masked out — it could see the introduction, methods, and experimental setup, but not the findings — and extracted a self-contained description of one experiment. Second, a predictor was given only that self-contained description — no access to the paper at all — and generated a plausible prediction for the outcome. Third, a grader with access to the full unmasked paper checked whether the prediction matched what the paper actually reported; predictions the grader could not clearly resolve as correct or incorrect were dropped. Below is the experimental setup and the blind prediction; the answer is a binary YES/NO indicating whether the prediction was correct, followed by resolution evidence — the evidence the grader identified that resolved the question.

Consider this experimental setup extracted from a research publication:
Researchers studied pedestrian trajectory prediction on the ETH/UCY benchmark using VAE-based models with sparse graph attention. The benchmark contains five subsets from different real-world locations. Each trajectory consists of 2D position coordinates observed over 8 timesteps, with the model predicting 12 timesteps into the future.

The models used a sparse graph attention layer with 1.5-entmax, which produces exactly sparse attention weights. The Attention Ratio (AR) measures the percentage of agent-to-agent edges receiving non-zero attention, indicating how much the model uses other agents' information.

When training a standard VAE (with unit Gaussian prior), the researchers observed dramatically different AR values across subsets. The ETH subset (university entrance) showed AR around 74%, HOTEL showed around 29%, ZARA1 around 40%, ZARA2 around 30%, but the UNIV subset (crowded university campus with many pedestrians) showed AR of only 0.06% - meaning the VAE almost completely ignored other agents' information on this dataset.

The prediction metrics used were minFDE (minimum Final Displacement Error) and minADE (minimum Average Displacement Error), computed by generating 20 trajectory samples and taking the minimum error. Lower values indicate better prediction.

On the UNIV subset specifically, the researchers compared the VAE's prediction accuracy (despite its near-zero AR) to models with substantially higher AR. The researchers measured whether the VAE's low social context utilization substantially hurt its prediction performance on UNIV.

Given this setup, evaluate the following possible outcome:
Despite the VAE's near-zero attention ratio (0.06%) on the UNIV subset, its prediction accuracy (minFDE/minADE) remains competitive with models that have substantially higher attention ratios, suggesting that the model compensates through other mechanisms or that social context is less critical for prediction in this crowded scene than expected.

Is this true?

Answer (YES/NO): NO